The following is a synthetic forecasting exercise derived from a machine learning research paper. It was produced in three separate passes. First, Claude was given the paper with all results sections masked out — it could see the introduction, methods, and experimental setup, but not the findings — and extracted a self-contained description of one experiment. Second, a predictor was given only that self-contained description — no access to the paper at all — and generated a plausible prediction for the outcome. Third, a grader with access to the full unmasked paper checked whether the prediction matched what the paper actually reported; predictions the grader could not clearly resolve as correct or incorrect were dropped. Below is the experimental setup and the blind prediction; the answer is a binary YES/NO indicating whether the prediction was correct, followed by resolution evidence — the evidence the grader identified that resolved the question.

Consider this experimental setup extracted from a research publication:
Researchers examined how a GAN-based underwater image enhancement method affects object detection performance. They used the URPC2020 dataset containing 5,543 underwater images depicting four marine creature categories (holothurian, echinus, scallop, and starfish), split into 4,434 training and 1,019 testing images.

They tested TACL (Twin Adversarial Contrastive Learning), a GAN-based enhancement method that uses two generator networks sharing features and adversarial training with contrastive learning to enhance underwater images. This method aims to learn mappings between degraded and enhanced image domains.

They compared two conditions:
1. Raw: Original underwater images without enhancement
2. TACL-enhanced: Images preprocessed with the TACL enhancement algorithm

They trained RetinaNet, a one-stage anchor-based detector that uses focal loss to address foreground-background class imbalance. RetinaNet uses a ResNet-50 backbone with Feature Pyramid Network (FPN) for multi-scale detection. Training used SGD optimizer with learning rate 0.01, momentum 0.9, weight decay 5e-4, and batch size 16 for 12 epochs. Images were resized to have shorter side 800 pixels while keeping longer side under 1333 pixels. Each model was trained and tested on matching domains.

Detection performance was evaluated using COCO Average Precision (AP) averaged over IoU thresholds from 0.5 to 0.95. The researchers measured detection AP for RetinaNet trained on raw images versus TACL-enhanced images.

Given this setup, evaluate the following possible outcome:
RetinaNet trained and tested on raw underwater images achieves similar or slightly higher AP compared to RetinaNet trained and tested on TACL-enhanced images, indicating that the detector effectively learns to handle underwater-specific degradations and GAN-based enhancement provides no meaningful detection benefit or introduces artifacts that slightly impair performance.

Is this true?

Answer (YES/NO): NO